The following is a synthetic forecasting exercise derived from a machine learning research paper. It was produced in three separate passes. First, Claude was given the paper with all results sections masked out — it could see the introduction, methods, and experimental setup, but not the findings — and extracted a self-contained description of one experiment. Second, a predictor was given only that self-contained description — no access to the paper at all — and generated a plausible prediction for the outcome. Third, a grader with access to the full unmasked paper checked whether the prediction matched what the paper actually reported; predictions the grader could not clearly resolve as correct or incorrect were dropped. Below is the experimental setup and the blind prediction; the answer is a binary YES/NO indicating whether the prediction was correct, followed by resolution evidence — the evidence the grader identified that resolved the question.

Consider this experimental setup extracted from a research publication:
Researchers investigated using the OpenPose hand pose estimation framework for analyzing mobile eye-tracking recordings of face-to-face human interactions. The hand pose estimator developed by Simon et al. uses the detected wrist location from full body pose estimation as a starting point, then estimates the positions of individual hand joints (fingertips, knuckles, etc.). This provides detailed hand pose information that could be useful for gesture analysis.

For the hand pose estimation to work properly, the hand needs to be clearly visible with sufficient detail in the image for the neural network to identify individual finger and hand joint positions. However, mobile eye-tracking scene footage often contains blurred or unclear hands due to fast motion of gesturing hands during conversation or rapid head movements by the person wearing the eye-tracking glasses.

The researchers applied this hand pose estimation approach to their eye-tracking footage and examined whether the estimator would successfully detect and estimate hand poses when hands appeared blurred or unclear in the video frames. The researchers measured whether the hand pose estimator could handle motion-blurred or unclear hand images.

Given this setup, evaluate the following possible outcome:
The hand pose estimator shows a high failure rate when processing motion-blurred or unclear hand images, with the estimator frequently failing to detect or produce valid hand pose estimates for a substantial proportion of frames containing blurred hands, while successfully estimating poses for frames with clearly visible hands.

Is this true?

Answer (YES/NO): YES